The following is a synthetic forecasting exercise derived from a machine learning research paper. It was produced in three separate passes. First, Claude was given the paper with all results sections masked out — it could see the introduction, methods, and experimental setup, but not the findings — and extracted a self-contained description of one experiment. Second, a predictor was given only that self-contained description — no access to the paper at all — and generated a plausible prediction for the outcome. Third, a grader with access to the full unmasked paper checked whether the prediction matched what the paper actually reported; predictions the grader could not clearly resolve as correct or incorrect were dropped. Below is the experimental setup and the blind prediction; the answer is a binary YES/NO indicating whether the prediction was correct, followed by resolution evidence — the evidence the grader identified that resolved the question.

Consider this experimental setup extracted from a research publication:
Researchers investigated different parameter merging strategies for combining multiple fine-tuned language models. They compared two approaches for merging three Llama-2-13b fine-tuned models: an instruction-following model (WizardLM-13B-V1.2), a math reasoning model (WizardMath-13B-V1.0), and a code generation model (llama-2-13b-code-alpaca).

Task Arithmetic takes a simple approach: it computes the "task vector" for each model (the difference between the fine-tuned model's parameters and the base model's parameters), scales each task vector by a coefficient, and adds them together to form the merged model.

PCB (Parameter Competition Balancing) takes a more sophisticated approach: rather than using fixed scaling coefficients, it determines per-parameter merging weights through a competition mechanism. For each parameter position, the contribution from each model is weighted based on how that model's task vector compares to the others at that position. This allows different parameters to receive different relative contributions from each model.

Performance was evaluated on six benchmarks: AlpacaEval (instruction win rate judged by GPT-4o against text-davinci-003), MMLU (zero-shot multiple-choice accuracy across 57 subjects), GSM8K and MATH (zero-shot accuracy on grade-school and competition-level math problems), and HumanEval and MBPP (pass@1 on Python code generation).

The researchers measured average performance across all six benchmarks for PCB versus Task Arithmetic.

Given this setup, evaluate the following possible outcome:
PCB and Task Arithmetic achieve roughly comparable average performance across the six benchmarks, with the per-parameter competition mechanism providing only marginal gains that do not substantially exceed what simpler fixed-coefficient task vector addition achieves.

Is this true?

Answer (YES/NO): NO